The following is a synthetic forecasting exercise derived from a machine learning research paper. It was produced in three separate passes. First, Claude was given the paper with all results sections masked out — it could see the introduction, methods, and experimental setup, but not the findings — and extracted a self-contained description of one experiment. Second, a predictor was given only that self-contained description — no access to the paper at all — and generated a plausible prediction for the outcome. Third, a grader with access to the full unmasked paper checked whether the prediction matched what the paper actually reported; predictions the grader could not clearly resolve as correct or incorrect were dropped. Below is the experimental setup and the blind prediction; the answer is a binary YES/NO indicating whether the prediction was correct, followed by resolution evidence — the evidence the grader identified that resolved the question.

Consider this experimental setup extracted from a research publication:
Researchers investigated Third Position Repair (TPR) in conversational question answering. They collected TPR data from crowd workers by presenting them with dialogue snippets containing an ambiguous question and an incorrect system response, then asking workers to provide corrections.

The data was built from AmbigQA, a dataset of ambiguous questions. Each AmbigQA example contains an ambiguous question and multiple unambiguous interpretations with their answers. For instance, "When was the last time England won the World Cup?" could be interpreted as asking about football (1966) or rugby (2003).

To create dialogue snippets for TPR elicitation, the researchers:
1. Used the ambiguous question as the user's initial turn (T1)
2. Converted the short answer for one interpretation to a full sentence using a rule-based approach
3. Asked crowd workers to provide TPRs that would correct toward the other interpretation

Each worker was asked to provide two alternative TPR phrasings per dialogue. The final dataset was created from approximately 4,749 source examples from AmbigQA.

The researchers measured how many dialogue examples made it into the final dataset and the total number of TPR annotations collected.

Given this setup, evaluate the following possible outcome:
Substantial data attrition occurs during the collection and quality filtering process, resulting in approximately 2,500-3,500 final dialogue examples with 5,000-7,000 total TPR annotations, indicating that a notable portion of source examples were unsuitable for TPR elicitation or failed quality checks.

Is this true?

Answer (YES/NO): YES